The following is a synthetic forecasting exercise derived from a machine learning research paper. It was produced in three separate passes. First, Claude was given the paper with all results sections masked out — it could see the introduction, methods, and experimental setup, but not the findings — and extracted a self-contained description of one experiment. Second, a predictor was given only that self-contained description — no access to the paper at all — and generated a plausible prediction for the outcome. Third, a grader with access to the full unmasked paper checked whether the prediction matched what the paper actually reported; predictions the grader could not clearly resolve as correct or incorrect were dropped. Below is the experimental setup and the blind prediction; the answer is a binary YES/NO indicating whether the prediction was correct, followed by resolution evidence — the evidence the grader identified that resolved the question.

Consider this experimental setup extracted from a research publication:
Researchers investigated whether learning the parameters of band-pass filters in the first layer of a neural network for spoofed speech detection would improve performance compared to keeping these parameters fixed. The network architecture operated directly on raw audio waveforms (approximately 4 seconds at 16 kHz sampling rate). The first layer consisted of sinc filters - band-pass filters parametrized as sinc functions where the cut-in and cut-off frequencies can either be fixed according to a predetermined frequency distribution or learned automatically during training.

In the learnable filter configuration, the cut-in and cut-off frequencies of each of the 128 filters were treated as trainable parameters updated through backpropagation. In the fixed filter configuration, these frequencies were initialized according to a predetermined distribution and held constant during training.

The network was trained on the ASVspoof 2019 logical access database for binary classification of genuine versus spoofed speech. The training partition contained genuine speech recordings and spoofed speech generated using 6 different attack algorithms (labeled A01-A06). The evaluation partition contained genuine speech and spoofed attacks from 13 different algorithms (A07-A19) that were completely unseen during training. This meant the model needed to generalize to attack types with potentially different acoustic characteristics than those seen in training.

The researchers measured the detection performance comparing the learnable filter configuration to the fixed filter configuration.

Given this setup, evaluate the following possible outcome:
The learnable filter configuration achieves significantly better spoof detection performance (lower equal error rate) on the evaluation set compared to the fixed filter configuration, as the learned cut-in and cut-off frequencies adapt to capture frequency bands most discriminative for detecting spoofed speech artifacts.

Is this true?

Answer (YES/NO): NO